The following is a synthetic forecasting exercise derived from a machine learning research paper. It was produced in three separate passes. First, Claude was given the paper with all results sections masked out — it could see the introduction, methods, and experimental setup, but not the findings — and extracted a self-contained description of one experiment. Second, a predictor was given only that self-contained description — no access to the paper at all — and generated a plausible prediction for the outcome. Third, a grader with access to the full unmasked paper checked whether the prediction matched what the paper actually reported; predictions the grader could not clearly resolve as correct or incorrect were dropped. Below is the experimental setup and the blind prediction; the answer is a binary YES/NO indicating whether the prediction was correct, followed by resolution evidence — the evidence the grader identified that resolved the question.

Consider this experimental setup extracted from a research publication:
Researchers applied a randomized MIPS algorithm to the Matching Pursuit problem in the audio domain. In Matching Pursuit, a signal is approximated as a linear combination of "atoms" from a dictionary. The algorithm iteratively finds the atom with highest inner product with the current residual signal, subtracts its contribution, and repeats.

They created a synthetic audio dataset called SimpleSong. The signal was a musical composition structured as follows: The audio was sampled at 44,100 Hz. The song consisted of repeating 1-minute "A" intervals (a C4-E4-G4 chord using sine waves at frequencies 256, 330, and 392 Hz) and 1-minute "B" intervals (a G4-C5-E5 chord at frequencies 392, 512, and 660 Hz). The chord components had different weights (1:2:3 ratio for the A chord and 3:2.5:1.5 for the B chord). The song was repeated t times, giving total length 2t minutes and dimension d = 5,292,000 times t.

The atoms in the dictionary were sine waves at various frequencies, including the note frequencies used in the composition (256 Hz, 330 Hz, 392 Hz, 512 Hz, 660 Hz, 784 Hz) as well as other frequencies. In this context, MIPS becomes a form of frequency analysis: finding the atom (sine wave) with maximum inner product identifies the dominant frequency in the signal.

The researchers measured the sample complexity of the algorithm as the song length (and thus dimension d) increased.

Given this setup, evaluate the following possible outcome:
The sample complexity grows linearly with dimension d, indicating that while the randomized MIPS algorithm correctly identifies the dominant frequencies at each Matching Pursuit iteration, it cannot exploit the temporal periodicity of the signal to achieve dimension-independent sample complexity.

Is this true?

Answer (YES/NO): NO